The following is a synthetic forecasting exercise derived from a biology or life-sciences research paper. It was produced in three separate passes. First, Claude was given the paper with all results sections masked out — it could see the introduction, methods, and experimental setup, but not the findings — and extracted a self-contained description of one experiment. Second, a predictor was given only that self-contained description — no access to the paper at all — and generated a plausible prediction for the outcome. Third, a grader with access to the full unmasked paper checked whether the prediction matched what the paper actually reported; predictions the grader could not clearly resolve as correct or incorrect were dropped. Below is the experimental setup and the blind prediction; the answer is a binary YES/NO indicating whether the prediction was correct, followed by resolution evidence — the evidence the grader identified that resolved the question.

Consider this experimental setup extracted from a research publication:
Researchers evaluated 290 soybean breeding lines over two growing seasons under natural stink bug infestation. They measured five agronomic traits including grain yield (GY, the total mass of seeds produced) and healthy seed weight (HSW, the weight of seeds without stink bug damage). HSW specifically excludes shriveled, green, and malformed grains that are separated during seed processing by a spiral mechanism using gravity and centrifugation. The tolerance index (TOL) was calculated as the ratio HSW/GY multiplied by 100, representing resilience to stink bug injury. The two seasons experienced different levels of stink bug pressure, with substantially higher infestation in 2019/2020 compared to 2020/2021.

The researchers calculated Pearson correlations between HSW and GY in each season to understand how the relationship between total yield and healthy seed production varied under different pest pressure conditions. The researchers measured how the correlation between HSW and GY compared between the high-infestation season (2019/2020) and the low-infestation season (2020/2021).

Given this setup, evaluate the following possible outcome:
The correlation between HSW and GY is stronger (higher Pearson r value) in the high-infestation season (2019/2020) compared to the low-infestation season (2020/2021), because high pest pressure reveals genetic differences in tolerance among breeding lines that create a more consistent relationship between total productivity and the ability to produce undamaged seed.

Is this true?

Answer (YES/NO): NO